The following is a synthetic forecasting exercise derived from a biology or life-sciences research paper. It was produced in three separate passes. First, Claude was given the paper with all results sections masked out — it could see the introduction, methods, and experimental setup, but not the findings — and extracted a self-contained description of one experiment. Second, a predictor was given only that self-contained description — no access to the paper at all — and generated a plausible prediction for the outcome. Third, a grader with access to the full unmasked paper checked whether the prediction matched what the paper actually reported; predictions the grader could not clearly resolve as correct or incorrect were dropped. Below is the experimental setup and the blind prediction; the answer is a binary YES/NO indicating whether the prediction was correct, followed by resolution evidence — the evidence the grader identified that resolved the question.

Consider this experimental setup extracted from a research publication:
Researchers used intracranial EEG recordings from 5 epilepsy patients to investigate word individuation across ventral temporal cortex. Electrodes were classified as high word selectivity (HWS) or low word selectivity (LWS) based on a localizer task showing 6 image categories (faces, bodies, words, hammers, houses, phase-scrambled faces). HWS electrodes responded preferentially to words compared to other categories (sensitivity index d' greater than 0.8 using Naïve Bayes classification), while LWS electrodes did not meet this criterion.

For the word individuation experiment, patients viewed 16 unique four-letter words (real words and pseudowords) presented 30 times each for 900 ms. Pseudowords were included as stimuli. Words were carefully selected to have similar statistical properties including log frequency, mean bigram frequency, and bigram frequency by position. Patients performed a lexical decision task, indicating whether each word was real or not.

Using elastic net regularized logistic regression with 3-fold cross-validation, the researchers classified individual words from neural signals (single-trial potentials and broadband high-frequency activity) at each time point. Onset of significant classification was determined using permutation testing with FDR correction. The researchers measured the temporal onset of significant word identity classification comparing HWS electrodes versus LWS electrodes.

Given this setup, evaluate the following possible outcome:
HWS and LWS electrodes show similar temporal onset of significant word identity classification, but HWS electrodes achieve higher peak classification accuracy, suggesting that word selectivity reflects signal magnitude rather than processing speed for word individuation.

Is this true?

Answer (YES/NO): NO